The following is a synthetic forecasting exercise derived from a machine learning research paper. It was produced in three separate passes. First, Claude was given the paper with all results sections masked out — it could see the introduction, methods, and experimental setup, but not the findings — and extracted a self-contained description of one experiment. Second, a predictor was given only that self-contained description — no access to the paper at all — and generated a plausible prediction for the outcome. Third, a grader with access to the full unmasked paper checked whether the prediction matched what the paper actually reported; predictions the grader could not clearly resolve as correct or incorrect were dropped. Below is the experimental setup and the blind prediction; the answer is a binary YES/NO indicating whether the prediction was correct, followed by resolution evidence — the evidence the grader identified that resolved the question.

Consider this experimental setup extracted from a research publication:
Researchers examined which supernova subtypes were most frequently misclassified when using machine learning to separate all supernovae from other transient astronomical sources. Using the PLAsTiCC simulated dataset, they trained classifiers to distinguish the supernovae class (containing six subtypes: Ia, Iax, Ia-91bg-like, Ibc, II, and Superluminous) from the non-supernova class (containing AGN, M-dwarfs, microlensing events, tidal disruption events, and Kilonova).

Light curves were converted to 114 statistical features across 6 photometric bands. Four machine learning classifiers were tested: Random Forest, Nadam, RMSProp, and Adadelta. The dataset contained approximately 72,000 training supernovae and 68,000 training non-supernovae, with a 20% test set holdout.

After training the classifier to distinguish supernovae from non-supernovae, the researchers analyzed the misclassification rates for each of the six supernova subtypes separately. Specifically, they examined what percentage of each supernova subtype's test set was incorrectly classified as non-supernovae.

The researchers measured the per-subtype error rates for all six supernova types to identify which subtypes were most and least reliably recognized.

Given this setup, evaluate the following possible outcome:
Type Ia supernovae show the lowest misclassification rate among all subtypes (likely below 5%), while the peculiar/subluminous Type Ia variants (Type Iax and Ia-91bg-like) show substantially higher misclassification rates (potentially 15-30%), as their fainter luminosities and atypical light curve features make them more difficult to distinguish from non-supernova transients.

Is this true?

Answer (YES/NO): NO